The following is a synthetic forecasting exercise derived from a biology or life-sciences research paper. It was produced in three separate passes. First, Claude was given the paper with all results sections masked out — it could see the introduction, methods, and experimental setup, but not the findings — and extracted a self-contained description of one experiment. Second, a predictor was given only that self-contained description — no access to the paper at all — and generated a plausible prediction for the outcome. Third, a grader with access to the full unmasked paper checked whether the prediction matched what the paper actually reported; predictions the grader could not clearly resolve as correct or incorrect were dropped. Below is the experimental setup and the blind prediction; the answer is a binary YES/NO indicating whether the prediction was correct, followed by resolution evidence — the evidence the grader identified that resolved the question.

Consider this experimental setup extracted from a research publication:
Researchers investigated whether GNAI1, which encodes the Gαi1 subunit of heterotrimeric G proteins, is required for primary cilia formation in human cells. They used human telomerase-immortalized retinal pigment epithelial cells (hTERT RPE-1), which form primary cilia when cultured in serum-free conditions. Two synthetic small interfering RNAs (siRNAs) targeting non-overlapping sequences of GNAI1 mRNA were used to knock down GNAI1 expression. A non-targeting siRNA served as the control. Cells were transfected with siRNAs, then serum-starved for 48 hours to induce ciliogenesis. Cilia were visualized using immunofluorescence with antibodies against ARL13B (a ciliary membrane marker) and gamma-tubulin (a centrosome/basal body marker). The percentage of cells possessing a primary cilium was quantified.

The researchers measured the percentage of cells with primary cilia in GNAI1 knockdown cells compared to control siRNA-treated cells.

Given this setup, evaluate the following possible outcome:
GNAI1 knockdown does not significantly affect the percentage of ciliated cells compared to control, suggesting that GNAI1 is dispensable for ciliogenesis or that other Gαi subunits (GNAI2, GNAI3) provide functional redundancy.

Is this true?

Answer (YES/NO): NO